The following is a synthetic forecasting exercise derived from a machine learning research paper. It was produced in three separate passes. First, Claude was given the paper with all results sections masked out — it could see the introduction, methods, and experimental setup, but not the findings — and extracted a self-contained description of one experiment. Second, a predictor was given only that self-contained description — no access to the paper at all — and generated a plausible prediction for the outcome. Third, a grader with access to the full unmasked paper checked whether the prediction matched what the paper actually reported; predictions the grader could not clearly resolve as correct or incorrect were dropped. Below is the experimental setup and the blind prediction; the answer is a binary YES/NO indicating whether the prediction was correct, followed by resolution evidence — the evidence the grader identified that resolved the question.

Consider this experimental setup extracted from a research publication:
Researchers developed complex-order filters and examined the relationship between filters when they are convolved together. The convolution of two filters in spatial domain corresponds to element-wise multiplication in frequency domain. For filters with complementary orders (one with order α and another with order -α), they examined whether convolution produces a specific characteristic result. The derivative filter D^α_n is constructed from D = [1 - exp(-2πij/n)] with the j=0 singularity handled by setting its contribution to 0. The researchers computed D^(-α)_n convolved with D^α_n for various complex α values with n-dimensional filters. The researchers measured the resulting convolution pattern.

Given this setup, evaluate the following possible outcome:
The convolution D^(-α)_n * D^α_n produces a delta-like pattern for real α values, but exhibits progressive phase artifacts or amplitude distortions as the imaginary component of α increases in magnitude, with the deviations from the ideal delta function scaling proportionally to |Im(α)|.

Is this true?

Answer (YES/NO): NO